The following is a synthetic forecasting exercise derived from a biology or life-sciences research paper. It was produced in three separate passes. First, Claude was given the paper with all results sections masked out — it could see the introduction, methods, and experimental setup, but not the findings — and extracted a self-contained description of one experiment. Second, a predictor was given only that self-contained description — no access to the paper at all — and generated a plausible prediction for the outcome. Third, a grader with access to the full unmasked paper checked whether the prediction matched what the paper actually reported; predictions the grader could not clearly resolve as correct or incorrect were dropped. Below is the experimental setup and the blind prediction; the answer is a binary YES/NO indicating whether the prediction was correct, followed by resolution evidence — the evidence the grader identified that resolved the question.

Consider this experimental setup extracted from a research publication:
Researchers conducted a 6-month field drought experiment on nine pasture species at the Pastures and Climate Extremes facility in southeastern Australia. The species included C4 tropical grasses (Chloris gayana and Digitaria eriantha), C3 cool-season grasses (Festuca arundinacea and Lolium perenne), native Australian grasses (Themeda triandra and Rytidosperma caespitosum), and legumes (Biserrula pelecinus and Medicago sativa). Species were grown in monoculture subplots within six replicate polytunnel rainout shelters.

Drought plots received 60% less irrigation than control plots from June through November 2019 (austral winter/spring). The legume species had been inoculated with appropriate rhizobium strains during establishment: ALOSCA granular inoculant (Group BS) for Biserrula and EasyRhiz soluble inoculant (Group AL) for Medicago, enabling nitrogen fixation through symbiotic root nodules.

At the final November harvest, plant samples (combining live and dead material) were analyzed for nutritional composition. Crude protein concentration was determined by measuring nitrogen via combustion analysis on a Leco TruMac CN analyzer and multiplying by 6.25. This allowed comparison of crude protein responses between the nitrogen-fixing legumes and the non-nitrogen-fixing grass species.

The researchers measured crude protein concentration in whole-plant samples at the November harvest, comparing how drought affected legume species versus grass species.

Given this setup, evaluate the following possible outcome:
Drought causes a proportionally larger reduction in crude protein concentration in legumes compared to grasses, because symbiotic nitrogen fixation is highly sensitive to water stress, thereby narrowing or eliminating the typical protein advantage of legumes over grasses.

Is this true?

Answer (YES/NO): NO